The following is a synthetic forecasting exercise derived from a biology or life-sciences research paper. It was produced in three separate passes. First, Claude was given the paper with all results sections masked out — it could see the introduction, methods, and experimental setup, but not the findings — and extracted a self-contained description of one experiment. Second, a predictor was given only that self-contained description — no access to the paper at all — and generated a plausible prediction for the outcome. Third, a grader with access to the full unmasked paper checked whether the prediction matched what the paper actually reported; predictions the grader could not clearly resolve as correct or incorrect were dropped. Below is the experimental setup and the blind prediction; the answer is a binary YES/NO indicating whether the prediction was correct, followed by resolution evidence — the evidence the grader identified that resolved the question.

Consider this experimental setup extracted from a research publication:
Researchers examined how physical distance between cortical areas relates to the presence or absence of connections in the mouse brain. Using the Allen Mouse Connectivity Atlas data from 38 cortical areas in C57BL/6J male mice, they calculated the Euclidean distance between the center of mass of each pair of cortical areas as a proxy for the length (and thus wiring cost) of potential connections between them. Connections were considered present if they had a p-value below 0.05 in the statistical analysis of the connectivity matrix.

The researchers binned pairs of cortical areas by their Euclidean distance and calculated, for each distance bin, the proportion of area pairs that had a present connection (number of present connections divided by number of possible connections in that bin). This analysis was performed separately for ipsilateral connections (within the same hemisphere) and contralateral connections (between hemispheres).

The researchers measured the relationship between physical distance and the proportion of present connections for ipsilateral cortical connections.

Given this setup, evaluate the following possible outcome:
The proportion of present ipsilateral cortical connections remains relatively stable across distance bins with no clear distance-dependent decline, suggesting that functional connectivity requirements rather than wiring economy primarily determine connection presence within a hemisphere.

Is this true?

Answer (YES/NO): NO